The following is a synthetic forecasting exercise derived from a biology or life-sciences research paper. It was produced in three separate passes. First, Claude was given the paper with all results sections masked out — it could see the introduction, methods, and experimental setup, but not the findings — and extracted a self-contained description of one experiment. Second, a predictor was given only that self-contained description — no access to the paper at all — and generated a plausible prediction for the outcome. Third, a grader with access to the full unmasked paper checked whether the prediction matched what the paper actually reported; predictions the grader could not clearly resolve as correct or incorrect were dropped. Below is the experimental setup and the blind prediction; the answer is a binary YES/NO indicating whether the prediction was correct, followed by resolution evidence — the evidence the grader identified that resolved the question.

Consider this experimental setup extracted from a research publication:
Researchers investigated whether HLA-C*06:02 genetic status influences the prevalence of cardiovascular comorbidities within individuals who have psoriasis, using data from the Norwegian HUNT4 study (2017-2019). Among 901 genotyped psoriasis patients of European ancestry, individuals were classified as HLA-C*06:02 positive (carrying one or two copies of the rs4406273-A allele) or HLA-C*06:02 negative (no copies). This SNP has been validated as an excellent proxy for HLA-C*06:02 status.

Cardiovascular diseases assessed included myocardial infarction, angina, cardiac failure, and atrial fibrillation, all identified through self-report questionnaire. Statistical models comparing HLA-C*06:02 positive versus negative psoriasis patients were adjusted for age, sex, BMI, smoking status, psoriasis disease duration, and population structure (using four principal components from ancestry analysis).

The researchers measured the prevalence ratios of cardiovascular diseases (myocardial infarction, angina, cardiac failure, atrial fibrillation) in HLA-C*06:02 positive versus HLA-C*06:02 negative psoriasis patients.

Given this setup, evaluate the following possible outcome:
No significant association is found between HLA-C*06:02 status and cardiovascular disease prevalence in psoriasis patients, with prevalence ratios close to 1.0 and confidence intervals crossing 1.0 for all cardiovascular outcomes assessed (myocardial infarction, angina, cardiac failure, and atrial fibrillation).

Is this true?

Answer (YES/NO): NO